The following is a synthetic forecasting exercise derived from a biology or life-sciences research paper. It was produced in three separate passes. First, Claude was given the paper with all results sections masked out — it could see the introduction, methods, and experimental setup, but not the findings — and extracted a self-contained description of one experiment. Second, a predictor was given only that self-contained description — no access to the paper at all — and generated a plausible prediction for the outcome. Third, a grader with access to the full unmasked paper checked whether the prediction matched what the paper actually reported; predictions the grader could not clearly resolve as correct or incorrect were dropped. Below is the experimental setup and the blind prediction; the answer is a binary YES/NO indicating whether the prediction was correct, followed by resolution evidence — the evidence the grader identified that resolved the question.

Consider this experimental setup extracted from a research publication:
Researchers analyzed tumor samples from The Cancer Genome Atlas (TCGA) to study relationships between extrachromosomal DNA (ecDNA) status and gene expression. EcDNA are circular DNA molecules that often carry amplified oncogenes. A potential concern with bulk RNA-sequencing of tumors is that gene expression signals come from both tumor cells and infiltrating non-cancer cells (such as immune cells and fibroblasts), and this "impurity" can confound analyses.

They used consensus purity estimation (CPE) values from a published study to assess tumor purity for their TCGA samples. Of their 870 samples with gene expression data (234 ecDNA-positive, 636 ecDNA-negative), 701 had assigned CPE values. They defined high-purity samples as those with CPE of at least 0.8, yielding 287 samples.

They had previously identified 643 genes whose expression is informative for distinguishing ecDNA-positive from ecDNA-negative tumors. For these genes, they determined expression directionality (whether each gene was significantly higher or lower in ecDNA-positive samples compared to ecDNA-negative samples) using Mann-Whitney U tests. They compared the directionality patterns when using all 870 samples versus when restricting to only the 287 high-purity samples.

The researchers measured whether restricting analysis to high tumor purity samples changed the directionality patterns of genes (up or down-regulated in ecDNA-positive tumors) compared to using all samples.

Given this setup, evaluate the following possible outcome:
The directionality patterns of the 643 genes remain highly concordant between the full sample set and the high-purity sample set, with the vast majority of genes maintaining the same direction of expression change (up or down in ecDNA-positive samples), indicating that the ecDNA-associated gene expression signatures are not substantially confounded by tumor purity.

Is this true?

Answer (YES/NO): YES